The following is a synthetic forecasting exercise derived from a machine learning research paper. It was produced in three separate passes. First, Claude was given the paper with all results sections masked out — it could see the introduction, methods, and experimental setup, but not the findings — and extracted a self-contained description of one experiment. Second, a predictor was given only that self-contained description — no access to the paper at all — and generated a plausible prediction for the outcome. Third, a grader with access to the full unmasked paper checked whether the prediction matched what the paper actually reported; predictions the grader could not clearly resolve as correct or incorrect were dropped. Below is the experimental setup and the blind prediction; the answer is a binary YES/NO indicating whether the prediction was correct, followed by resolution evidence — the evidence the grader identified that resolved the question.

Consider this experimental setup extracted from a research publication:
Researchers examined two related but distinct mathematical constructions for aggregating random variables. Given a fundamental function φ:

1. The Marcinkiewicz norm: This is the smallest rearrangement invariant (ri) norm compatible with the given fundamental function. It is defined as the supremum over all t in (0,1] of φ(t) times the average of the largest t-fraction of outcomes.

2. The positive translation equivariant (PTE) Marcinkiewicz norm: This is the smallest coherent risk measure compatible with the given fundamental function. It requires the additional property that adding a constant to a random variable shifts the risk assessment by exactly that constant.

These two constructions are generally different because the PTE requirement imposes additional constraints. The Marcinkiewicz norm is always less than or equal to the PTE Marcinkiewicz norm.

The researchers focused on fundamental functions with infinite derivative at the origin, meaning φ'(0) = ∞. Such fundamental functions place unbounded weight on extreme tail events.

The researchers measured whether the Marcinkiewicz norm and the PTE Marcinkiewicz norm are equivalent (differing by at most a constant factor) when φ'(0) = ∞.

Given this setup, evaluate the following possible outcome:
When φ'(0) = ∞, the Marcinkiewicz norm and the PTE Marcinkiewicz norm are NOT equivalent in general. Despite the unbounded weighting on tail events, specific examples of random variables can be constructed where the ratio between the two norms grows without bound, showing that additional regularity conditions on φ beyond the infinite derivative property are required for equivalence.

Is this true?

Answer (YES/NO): NO